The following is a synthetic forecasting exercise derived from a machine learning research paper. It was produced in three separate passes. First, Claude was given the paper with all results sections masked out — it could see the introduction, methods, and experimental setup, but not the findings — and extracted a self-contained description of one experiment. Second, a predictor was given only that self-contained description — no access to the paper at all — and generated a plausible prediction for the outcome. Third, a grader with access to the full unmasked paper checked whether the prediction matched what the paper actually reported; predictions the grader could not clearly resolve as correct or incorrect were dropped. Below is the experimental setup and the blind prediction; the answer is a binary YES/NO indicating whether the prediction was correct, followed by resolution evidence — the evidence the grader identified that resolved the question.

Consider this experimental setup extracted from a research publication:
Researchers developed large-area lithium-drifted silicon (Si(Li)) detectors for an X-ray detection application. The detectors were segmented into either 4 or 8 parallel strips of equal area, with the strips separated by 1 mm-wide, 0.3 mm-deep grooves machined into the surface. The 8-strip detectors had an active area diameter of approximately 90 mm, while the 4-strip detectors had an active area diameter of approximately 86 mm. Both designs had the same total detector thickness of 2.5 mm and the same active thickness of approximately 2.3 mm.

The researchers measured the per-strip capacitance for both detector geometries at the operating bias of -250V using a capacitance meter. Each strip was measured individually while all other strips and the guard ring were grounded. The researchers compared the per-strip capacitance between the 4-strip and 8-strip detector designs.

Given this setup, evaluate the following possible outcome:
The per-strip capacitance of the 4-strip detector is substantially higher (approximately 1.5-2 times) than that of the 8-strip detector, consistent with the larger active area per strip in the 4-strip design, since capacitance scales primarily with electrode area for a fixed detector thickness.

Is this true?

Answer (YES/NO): YES